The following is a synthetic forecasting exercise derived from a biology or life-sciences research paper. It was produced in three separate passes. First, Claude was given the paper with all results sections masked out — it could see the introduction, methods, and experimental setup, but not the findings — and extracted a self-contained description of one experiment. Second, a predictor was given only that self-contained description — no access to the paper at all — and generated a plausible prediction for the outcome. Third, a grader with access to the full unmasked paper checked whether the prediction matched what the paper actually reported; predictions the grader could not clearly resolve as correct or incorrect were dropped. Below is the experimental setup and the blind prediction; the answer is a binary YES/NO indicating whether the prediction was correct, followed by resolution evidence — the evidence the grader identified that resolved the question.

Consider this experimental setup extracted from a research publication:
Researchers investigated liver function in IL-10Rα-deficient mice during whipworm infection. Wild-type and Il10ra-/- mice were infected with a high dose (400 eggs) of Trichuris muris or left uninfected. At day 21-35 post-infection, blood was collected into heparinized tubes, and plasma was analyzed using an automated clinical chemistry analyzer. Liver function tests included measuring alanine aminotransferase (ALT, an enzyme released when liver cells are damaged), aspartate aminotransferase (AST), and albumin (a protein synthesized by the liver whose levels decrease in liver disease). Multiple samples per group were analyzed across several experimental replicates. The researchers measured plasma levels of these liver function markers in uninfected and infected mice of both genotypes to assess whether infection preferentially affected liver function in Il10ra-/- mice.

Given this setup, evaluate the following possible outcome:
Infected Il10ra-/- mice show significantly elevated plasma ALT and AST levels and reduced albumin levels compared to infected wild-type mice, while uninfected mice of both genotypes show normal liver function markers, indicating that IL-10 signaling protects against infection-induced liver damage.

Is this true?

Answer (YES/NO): YES